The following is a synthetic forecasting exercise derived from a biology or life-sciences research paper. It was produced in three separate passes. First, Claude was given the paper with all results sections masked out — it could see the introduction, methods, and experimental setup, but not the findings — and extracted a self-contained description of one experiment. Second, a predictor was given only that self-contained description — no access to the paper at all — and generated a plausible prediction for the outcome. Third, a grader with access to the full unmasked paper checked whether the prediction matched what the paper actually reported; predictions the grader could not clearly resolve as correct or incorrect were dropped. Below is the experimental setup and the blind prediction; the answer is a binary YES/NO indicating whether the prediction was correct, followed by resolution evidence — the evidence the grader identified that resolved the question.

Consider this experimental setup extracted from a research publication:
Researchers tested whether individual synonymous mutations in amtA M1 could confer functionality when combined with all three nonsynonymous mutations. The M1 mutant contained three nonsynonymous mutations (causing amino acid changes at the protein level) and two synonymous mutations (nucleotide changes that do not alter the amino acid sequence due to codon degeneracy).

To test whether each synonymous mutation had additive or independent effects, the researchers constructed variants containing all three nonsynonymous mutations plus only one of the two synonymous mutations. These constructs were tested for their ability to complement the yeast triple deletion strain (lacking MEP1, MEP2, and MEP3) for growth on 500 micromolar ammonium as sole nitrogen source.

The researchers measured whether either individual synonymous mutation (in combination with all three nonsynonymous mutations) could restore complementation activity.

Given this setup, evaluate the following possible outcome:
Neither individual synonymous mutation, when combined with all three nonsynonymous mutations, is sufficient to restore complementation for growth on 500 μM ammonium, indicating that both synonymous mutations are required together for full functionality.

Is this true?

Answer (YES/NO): YES